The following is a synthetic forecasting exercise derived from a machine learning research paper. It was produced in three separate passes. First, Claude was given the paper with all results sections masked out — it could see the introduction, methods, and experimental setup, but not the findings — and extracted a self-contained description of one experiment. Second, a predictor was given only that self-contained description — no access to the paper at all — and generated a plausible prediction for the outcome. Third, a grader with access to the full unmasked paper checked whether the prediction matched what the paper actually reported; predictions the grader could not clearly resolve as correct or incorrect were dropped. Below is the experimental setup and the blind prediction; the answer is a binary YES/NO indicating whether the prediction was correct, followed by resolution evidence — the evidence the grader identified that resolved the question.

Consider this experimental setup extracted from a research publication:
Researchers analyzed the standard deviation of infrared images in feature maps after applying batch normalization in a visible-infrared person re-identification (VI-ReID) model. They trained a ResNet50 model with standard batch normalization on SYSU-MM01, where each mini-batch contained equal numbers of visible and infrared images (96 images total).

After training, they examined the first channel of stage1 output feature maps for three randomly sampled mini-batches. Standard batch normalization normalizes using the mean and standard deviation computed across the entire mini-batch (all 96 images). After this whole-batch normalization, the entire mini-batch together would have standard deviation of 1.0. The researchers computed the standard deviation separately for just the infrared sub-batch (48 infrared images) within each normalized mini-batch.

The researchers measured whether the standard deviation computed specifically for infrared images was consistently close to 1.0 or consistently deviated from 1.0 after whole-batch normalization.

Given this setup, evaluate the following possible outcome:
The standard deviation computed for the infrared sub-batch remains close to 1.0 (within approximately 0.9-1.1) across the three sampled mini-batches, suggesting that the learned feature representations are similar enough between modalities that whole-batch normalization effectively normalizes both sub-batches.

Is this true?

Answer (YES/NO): NO